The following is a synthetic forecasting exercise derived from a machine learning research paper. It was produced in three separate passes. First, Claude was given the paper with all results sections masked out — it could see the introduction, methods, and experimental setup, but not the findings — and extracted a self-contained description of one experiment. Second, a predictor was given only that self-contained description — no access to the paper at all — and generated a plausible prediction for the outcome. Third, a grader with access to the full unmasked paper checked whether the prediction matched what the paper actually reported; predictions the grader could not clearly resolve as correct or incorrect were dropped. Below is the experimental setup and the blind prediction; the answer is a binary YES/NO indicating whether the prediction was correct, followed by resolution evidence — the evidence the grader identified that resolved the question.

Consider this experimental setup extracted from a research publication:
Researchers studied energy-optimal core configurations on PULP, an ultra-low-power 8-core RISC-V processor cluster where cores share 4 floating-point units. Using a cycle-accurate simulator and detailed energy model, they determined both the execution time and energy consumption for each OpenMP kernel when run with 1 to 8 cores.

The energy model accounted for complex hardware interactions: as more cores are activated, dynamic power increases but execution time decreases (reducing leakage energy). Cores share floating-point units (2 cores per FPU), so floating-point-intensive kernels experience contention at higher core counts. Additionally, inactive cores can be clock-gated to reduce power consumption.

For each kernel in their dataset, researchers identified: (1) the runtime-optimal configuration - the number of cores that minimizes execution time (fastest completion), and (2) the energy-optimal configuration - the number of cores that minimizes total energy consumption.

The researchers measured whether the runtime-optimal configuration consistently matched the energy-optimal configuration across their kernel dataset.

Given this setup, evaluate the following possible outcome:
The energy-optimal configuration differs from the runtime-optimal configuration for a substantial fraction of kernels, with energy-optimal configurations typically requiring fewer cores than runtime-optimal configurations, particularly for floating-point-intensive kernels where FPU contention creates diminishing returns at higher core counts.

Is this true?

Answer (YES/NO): YES